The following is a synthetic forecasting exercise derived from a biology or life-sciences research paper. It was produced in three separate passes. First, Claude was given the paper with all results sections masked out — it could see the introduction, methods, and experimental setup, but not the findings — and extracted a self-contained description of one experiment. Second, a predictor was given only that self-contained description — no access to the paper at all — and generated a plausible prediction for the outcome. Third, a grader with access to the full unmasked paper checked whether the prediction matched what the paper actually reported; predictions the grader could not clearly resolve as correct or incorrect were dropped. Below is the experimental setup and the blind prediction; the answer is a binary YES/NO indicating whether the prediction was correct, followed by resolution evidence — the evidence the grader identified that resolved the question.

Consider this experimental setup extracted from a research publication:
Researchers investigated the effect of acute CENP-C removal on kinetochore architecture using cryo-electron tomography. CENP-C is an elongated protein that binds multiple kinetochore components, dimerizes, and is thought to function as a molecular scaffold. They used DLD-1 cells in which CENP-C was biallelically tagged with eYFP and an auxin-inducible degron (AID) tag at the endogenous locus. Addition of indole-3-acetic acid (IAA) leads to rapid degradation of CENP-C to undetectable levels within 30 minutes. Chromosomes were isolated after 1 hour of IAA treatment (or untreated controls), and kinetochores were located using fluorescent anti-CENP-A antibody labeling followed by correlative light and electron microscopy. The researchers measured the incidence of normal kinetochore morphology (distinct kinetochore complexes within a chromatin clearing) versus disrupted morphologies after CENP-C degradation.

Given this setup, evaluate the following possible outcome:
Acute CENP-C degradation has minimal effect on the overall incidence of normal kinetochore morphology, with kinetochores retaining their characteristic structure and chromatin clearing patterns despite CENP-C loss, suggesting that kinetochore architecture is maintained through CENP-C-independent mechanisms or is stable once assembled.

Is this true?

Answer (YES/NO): NO